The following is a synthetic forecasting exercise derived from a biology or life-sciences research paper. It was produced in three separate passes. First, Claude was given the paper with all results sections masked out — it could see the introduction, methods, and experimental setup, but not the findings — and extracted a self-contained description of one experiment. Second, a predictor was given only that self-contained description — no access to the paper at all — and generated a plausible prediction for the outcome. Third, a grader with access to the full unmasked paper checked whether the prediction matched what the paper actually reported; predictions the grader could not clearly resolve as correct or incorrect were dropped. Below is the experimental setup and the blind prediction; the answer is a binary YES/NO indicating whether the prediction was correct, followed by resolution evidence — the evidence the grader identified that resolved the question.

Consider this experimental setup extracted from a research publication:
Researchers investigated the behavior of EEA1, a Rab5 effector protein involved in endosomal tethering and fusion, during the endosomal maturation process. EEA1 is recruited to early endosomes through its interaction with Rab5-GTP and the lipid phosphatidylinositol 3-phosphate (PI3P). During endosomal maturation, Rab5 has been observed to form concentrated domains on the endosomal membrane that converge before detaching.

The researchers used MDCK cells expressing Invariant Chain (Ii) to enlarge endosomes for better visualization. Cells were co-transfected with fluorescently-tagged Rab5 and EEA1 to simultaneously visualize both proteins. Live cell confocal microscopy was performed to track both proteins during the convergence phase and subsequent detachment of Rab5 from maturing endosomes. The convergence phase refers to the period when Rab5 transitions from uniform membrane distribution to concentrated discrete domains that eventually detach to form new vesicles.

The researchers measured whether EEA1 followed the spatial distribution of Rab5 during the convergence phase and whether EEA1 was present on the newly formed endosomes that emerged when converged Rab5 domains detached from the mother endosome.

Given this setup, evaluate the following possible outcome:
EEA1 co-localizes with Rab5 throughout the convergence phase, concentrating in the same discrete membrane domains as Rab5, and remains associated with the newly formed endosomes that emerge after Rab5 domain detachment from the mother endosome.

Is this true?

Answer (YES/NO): YES